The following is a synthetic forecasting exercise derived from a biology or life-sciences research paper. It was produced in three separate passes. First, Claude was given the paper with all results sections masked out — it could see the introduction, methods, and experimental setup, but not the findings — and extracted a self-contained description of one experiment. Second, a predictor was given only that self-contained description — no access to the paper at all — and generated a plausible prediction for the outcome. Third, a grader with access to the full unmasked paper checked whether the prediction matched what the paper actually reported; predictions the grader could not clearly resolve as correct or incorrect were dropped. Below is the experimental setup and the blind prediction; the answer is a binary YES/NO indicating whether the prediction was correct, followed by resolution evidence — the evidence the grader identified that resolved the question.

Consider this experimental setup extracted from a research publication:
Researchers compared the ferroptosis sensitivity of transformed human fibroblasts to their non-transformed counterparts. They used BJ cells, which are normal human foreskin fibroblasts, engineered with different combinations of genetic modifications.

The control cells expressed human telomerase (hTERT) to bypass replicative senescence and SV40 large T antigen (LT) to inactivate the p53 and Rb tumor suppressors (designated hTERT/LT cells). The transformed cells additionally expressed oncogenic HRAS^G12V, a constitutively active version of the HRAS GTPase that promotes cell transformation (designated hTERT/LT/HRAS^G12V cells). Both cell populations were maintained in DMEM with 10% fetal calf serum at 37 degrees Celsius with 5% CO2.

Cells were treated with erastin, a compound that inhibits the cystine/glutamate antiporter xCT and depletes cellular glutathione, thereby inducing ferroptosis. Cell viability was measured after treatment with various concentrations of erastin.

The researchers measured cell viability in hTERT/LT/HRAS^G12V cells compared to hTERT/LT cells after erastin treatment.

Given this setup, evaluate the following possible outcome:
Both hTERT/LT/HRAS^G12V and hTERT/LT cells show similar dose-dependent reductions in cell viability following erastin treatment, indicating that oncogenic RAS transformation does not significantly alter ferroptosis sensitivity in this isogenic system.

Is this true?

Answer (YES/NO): NO